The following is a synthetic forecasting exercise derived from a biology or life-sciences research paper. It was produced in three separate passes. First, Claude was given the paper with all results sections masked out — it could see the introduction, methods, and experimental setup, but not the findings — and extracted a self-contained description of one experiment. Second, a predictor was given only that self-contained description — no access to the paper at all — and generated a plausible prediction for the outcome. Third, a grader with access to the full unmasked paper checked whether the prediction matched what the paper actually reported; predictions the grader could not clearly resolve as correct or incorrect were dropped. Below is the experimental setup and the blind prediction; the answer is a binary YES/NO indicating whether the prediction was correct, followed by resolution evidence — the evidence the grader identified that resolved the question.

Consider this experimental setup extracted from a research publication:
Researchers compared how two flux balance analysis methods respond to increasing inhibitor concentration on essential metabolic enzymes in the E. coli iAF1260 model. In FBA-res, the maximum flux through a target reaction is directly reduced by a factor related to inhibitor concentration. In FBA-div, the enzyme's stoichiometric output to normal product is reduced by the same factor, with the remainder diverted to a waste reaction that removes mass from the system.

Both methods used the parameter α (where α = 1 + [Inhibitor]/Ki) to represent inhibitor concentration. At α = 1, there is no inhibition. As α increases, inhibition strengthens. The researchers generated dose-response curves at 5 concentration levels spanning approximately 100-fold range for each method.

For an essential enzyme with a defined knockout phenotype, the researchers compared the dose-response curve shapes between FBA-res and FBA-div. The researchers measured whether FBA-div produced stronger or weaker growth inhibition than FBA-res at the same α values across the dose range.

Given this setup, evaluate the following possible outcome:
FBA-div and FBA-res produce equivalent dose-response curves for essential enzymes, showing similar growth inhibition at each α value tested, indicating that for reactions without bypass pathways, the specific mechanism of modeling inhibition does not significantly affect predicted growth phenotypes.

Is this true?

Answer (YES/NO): NO